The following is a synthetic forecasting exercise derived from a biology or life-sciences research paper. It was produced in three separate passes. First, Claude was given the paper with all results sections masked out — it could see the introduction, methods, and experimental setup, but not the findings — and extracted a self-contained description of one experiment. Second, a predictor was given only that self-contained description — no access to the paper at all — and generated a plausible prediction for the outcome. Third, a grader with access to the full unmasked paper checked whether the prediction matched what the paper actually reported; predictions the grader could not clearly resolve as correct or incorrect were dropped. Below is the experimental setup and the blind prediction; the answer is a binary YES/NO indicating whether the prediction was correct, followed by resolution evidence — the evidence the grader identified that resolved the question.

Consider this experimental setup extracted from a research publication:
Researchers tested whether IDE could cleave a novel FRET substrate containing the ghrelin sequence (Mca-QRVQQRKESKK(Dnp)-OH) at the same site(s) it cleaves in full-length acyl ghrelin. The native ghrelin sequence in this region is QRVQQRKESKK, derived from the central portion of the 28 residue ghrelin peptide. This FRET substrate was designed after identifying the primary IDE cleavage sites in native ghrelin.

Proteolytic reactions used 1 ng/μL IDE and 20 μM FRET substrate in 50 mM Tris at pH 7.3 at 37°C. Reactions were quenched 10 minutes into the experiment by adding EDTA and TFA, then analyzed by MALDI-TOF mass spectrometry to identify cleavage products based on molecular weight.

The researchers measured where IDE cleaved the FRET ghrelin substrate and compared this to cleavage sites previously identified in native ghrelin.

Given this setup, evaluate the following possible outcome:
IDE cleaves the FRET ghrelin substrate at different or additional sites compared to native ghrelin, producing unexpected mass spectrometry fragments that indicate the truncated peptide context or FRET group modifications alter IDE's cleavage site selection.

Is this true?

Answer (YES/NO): NO